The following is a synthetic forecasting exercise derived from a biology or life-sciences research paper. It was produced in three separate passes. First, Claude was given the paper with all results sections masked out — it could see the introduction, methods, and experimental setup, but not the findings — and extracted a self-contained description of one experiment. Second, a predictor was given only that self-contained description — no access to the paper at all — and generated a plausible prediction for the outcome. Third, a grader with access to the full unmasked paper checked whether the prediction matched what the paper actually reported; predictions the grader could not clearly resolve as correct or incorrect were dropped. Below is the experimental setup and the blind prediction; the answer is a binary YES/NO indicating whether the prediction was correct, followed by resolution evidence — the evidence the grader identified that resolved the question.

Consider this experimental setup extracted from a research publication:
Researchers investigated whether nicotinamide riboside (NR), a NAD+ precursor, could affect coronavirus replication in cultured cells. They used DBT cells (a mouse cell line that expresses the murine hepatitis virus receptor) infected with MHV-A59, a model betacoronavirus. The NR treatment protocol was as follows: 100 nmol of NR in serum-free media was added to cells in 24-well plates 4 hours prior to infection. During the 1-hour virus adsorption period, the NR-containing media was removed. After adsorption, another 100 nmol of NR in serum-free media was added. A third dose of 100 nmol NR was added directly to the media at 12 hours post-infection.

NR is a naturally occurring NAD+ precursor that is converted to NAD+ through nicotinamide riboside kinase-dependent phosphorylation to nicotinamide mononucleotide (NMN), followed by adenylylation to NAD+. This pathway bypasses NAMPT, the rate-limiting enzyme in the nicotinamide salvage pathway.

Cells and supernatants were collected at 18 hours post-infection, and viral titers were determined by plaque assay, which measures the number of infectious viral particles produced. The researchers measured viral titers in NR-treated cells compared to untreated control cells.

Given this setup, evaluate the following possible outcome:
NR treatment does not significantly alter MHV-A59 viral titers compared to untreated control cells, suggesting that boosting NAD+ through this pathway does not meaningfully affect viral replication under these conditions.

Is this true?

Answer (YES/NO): YES